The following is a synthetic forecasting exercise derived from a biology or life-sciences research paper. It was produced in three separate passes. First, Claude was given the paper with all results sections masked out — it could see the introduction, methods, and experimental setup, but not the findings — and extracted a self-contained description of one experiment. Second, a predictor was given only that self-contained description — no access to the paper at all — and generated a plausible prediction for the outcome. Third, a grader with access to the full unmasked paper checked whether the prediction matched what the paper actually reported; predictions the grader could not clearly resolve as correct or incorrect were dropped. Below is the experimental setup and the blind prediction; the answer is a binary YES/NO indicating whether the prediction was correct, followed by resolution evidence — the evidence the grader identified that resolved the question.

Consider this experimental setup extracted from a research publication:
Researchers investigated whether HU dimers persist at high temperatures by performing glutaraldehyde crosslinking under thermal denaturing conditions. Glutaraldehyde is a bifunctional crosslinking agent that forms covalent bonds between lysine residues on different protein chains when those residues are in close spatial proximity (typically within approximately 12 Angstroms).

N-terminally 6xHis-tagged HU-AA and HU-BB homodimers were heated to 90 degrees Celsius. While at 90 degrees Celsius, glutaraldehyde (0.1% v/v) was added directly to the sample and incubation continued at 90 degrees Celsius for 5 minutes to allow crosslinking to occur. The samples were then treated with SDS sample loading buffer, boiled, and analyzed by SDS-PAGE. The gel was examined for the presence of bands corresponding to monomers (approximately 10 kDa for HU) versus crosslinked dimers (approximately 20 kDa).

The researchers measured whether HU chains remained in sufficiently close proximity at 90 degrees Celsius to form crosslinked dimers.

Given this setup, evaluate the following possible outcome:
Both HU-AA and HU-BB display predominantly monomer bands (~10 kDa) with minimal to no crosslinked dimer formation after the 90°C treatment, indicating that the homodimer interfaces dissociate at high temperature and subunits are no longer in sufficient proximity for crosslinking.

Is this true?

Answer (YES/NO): NO